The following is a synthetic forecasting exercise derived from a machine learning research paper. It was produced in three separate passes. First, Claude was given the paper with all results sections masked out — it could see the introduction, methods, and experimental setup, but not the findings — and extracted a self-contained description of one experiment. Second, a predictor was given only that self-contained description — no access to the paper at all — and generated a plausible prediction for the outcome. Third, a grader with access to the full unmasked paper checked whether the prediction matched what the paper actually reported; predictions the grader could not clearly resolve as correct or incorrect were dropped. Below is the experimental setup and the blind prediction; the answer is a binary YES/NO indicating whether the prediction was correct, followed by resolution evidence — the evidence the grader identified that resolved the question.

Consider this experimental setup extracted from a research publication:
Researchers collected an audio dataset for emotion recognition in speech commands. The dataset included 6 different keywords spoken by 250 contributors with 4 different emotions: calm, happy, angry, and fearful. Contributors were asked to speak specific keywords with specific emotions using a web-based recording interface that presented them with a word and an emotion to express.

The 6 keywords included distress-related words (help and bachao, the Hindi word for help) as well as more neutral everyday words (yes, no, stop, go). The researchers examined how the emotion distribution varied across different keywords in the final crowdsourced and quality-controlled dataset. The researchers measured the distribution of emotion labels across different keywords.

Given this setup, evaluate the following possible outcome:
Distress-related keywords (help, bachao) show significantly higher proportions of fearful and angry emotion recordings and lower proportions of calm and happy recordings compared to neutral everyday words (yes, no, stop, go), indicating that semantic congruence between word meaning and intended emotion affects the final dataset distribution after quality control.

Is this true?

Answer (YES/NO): NO